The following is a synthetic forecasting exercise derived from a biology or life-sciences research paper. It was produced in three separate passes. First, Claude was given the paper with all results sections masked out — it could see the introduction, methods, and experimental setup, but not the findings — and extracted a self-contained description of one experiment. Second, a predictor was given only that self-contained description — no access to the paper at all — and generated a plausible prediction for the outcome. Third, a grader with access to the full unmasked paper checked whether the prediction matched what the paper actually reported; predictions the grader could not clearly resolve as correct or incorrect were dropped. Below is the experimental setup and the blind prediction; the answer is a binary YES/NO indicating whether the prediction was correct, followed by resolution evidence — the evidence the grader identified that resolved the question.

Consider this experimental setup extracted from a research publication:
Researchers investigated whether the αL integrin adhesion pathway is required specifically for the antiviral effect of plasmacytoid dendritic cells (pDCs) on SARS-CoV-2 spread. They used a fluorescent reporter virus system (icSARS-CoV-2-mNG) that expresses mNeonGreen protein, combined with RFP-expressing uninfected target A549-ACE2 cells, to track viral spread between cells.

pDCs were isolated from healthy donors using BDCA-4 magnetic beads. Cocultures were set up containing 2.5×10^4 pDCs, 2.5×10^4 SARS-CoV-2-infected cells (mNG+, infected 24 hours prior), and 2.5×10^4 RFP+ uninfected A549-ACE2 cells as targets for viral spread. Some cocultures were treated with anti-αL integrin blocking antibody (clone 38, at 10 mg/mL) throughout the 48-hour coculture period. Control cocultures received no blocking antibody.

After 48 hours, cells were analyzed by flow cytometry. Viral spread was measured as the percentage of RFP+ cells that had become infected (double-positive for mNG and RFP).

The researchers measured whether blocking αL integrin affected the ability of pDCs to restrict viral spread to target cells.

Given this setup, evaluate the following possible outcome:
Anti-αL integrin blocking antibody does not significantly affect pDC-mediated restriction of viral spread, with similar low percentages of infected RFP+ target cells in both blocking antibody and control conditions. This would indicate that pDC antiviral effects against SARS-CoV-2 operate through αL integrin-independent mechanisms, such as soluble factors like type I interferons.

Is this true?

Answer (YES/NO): NO